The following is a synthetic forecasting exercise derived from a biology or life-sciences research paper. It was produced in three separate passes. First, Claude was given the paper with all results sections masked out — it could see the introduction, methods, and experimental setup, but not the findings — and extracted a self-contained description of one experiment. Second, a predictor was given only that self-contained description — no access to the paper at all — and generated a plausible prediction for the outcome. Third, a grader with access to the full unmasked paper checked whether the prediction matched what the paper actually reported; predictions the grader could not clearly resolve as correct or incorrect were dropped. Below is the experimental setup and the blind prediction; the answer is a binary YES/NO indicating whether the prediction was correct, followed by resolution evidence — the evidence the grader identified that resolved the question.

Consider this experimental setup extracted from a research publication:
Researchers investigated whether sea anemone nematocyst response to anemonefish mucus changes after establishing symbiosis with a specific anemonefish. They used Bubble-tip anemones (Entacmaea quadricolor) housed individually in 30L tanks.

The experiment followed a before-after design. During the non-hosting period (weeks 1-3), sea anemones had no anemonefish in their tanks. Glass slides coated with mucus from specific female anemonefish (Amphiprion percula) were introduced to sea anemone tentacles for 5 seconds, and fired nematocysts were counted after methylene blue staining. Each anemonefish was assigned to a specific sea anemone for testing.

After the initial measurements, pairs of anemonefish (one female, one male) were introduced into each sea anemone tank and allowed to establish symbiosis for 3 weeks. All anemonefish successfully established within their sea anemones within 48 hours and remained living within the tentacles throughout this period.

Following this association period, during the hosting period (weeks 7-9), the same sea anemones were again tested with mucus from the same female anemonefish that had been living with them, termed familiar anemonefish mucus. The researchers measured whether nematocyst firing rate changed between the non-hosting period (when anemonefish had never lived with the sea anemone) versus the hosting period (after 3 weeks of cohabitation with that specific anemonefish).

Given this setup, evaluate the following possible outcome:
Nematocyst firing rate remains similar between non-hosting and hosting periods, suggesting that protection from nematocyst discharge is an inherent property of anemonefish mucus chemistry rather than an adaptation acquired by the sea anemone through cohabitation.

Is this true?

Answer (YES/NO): NO